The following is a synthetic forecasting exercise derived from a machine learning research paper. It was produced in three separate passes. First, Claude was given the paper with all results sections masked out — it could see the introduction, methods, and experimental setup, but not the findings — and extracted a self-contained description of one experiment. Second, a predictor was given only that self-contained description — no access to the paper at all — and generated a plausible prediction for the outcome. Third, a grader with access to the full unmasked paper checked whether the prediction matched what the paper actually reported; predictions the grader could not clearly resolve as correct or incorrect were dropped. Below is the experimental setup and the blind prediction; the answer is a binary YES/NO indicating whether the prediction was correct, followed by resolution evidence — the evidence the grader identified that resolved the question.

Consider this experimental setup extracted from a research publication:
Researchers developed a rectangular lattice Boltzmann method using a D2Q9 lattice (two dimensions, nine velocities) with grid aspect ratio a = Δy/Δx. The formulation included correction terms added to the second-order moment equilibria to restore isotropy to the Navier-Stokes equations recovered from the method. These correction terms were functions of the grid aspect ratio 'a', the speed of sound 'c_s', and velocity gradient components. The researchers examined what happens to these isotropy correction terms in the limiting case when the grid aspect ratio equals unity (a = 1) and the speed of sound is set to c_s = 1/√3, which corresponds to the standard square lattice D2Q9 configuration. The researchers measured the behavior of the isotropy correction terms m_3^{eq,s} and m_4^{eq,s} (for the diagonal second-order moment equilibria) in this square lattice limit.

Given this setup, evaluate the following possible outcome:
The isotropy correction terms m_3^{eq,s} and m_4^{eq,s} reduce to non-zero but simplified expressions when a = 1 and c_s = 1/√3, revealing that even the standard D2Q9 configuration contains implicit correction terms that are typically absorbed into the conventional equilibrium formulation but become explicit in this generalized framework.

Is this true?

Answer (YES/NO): NO